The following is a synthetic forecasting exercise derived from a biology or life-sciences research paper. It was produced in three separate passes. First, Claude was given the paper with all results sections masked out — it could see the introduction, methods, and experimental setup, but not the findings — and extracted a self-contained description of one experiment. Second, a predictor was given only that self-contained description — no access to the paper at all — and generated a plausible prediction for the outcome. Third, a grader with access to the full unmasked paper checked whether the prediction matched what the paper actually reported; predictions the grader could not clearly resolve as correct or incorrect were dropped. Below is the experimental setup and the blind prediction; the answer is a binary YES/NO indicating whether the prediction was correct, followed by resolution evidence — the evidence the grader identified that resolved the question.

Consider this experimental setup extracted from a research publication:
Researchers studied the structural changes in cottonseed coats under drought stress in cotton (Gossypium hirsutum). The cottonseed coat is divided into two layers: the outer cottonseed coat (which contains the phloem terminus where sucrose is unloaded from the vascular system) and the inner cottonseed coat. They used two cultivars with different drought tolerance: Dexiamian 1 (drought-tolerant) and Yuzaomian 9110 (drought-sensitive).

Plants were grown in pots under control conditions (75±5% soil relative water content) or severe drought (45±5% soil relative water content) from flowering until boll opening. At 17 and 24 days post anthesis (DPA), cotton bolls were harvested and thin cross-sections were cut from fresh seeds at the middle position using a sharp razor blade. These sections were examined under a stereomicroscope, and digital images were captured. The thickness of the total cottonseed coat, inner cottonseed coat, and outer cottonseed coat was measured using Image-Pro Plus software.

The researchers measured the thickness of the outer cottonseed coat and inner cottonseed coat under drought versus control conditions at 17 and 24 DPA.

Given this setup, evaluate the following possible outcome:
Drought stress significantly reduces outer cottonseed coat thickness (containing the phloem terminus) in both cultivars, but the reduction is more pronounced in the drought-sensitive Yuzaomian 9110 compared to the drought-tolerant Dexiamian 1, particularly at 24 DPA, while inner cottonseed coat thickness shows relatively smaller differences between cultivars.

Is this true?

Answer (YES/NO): NO